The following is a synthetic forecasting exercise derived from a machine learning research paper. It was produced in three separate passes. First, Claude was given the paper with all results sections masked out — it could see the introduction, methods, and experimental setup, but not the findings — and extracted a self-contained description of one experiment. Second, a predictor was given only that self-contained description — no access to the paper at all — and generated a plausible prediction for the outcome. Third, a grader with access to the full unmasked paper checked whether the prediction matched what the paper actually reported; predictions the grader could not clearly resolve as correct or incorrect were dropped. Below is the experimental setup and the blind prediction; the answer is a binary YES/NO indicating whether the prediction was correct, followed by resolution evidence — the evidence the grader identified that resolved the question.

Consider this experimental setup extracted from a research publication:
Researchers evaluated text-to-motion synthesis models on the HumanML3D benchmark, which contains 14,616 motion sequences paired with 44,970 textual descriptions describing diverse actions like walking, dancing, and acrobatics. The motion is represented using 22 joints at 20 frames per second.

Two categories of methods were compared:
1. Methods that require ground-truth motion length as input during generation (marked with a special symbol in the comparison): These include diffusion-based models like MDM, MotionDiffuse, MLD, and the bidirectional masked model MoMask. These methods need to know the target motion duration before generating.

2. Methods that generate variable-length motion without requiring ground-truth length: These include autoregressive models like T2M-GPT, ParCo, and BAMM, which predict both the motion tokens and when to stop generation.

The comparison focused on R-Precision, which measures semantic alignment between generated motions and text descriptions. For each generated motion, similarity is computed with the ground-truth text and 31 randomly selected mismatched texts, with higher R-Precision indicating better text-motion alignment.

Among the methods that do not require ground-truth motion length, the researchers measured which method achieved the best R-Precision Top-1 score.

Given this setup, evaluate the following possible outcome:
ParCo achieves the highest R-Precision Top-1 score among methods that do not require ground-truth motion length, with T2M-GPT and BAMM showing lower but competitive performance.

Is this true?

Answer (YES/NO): NO